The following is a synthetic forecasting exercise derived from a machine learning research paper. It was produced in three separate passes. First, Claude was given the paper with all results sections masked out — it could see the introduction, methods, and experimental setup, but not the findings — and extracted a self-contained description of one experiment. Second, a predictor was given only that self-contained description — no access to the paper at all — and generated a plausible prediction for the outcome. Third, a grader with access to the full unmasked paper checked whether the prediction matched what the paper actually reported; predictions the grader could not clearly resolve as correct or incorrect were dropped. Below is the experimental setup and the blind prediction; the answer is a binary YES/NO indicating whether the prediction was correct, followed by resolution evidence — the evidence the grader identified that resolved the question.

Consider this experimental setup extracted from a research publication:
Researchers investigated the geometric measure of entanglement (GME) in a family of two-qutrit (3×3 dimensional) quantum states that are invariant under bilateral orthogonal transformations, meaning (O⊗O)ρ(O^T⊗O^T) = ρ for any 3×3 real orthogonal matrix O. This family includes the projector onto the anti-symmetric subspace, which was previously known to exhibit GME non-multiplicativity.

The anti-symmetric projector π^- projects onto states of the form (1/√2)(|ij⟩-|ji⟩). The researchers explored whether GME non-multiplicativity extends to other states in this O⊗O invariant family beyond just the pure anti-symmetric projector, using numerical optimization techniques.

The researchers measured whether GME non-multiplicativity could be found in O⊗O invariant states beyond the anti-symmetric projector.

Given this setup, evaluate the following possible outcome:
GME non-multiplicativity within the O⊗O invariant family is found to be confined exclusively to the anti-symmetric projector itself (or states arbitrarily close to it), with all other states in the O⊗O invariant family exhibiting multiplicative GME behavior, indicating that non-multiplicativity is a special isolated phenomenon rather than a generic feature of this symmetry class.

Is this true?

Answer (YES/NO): NO